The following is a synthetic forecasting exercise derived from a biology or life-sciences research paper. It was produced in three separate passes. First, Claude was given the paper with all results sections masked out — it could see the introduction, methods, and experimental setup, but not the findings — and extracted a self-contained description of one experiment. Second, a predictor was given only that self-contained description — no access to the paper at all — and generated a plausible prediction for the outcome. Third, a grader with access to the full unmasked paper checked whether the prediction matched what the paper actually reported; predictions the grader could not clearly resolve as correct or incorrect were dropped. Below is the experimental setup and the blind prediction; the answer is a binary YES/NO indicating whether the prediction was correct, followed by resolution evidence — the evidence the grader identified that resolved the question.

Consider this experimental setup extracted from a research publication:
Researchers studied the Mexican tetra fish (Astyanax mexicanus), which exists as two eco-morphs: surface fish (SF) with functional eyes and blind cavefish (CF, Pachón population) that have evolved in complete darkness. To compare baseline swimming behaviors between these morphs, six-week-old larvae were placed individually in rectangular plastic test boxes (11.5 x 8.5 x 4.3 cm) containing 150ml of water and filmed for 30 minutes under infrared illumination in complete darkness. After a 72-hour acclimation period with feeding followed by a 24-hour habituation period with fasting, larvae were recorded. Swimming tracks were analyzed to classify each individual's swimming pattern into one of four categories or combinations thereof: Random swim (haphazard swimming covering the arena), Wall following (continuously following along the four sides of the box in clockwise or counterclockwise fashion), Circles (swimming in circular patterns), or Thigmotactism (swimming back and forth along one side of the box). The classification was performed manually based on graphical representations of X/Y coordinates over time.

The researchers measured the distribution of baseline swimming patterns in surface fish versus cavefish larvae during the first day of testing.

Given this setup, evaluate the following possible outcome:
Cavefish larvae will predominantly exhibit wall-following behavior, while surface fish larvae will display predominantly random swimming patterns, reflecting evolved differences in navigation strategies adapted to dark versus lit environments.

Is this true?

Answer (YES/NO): YES